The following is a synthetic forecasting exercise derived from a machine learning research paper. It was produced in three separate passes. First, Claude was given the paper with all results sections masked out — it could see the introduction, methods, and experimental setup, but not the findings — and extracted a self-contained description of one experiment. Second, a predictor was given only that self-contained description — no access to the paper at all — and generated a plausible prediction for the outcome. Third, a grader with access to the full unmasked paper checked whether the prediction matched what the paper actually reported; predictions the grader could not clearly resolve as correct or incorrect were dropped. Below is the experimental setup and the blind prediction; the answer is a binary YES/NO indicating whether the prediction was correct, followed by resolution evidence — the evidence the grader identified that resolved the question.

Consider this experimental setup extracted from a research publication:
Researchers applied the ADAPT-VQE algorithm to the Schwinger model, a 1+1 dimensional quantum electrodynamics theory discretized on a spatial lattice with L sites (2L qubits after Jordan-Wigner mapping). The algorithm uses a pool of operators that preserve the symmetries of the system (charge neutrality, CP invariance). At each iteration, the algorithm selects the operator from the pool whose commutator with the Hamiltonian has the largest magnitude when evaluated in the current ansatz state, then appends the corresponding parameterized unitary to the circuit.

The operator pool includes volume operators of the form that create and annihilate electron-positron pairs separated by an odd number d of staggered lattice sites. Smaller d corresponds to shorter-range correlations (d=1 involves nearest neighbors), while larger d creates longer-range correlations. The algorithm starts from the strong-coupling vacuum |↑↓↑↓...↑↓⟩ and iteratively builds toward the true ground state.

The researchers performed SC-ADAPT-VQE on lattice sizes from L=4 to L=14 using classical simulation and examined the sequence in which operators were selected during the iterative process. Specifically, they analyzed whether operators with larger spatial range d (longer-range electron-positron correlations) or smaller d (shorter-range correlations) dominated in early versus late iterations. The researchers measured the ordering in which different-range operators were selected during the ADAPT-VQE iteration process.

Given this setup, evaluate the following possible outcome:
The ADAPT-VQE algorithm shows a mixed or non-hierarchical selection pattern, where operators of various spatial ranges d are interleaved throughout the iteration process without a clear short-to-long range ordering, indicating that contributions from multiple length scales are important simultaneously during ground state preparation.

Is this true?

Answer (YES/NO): NO